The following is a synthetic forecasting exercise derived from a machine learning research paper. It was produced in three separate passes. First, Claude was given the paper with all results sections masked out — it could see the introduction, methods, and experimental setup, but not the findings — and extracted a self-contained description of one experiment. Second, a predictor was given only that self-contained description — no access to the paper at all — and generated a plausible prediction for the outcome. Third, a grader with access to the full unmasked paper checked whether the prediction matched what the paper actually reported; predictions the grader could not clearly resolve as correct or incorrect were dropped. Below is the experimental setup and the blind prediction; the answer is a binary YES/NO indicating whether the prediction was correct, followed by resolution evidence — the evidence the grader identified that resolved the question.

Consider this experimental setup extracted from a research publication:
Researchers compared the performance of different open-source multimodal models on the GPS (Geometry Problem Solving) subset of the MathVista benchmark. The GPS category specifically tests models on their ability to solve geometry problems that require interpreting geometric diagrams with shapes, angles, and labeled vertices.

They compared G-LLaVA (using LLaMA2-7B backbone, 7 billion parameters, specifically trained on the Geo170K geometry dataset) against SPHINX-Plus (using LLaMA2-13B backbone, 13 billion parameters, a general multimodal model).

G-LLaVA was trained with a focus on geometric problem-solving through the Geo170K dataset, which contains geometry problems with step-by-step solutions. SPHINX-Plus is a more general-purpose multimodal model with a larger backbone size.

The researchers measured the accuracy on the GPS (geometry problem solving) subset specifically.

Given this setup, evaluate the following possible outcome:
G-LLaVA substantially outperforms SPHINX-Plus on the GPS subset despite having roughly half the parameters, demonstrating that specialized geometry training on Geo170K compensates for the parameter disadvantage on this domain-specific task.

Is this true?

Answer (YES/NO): YES